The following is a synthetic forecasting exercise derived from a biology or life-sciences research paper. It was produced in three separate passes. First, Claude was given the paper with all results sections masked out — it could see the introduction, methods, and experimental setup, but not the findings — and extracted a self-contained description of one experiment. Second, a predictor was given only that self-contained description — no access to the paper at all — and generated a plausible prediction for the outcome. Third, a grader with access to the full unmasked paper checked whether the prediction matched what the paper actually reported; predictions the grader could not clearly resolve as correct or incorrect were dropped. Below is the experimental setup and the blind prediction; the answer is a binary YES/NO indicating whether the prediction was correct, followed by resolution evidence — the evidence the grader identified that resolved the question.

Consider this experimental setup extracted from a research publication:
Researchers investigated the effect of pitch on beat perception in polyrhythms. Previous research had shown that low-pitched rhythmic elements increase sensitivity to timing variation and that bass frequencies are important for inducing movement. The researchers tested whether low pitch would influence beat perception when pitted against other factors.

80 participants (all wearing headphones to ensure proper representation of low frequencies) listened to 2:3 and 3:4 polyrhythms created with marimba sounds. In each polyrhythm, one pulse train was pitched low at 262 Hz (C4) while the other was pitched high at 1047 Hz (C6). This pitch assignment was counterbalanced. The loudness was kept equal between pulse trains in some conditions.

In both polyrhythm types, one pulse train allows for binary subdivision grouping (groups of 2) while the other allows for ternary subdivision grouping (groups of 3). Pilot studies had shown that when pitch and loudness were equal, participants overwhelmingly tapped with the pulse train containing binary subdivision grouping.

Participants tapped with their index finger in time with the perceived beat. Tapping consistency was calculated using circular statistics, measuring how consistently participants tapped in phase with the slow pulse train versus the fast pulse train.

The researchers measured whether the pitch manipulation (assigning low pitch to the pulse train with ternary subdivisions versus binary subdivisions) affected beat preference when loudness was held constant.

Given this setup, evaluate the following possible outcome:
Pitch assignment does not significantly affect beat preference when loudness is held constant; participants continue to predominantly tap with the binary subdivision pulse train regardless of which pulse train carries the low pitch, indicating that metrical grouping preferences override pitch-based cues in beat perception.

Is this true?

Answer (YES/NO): NO